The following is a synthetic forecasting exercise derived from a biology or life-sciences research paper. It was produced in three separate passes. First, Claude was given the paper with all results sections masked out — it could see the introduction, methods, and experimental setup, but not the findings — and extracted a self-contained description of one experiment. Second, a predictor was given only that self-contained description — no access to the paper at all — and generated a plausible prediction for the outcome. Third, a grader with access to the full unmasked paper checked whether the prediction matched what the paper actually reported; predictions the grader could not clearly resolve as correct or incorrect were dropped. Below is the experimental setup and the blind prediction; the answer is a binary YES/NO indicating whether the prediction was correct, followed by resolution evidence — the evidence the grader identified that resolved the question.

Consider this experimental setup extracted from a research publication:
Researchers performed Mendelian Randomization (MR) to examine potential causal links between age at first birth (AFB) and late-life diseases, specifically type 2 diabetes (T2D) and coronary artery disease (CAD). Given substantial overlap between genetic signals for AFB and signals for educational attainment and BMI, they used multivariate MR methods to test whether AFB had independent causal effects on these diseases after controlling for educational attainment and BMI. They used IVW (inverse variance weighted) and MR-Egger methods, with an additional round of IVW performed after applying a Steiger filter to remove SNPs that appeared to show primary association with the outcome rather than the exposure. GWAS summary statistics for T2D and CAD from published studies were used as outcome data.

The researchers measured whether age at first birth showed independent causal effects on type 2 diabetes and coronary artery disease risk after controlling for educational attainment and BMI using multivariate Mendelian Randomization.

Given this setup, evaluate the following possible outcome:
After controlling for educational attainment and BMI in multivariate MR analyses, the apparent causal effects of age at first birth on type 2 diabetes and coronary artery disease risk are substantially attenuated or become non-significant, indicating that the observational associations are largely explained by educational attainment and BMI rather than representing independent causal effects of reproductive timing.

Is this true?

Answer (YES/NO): NO